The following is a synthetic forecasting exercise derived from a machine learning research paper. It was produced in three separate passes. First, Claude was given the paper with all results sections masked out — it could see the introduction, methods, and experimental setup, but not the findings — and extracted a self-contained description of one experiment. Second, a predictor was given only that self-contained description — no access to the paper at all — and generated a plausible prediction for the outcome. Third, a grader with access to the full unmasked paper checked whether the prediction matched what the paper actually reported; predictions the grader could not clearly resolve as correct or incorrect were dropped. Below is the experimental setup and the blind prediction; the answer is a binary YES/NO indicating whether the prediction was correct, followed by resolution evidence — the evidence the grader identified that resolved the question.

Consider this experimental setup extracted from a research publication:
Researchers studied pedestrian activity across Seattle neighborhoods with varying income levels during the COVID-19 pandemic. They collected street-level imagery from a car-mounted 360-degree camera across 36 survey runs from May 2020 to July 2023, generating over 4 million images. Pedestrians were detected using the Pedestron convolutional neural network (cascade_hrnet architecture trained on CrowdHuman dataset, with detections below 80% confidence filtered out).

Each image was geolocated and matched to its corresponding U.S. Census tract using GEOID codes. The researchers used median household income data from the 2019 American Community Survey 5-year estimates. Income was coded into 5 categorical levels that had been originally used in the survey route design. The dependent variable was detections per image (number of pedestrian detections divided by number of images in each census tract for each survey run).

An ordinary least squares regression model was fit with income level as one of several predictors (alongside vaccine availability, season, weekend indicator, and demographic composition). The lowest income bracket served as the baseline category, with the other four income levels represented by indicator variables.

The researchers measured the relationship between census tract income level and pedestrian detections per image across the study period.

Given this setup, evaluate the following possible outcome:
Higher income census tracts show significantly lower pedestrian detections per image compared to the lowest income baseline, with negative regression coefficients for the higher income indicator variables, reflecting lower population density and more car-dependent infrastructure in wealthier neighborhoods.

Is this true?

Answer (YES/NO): YES